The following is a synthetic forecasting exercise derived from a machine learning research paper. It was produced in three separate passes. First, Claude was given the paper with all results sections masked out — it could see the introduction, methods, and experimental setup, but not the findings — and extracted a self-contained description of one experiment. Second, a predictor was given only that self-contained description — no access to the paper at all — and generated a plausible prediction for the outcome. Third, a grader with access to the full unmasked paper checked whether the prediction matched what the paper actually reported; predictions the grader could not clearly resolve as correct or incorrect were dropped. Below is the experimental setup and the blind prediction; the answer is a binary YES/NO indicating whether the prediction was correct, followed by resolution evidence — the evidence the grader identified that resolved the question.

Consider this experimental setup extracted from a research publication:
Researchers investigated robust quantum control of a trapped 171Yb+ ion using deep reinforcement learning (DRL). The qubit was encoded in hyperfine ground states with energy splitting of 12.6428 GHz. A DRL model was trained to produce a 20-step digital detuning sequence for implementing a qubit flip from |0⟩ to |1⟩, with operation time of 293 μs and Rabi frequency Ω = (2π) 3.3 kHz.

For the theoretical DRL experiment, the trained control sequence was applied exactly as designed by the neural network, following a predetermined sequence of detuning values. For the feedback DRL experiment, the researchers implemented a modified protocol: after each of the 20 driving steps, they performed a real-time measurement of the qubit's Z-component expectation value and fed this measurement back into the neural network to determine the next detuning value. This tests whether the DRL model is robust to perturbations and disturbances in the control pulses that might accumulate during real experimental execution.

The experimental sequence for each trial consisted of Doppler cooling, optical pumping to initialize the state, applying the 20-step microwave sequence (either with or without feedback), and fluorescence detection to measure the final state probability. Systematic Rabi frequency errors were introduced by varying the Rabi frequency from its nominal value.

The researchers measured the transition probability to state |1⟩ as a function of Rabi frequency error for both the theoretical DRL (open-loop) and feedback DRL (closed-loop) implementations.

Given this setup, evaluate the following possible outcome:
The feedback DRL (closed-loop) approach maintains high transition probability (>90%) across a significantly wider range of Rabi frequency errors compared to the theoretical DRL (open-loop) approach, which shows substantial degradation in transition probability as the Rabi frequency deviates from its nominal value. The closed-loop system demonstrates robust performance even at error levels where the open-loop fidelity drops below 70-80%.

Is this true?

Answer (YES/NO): NO